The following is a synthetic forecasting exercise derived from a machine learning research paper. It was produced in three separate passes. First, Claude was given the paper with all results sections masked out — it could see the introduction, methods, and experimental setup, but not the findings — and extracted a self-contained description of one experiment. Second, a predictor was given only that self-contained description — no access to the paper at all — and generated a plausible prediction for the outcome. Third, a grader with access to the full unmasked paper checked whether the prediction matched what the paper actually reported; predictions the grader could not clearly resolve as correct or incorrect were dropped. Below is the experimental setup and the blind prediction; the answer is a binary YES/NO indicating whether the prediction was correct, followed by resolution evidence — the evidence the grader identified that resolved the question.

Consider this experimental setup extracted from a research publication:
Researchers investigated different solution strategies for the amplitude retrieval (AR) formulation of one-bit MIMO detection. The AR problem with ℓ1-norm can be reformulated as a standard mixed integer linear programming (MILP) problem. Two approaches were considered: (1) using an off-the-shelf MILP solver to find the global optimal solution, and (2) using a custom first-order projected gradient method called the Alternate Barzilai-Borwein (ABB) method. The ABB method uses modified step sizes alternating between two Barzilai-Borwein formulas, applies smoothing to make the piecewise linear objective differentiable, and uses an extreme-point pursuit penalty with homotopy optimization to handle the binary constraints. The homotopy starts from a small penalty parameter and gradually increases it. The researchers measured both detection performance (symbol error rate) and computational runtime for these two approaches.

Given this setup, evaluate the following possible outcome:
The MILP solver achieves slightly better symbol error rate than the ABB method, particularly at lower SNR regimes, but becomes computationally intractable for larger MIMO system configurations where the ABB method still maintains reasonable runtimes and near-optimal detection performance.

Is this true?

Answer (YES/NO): NO